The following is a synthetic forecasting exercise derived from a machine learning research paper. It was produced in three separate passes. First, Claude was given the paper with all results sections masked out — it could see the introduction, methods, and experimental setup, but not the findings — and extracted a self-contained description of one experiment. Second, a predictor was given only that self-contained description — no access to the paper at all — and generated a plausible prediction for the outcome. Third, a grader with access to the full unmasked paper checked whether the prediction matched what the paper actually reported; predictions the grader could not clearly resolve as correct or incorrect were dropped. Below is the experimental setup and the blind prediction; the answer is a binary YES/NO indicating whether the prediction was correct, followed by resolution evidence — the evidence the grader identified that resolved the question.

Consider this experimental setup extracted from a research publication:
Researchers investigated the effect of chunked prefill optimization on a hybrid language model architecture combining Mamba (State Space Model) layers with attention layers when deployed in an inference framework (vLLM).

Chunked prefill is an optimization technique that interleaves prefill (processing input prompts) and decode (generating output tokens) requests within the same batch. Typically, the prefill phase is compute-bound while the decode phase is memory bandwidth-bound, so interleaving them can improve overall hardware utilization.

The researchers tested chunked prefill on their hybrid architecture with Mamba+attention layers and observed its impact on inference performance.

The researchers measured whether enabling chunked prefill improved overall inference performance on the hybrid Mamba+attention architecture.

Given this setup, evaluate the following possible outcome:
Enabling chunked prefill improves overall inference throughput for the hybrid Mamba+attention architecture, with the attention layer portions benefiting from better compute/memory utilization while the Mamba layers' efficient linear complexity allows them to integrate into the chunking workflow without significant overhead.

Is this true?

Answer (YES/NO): NO